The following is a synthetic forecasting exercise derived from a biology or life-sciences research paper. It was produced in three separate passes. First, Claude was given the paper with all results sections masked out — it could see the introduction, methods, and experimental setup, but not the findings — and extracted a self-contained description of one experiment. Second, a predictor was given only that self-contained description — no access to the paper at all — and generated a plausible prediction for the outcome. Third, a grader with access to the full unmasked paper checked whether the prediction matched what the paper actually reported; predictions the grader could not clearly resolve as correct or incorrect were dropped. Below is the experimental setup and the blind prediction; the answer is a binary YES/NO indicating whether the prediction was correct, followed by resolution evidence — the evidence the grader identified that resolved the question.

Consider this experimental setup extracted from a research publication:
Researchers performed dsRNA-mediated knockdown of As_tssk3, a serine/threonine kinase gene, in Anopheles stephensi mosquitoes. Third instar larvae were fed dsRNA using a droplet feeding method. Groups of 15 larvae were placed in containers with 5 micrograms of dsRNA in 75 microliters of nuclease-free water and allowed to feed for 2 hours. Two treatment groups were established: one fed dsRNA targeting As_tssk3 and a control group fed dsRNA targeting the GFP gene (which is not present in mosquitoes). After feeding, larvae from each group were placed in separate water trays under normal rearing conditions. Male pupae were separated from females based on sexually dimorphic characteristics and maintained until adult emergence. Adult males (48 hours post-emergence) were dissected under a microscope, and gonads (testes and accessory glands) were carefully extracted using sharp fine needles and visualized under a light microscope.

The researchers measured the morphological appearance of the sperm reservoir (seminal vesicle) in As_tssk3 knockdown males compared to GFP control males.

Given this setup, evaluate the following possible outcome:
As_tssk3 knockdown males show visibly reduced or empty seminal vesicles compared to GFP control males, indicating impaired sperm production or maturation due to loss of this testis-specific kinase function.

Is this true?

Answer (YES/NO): YES